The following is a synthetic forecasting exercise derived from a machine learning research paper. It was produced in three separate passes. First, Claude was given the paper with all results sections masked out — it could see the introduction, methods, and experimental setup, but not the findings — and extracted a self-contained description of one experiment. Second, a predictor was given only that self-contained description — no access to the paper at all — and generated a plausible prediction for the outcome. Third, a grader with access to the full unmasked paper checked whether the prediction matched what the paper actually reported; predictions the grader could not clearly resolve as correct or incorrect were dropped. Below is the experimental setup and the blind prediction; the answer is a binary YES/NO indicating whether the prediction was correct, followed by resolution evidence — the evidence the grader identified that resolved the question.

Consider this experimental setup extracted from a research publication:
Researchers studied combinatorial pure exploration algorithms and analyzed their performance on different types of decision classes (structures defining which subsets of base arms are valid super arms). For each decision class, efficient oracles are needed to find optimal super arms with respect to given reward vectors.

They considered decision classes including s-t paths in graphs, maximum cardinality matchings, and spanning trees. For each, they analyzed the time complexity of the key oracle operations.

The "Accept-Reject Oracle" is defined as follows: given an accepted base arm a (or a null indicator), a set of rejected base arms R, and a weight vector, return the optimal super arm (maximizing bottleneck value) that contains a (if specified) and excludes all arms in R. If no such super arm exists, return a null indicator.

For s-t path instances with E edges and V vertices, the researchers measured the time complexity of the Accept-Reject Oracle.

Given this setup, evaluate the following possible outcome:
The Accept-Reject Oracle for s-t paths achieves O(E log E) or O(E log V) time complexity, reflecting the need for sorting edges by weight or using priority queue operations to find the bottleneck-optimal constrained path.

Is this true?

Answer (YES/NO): NO